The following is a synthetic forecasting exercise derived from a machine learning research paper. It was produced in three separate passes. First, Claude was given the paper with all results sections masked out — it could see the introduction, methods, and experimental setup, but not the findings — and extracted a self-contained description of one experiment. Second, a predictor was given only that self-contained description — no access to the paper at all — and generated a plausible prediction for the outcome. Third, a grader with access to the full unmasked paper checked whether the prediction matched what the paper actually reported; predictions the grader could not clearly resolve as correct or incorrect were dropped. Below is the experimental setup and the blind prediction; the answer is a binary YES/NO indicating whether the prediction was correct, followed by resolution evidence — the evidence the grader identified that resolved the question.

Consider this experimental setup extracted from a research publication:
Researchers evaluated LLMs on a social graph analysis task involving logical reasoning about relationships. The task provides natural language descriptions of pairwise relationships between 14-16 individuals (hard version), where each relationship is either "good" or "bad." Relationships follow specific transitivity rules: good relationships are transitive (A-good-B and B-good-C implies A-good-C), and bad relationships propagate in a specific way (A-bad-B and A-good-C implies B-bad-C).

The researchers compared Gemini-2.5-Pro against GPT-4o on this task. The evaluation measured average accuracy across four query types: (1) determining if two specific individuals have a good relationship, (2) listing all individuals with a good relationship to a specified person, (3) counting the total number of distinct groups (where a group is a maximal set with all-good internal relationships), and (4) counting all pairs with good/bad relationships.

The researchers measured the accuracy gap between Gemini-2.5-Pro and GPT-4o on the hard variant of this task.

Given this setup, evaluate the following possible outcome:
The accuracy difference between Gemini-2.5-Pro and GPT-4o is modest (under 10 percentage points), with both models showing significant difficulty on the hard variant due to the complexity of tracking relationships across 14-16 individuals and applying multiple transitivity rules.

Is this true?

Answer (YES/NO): NO